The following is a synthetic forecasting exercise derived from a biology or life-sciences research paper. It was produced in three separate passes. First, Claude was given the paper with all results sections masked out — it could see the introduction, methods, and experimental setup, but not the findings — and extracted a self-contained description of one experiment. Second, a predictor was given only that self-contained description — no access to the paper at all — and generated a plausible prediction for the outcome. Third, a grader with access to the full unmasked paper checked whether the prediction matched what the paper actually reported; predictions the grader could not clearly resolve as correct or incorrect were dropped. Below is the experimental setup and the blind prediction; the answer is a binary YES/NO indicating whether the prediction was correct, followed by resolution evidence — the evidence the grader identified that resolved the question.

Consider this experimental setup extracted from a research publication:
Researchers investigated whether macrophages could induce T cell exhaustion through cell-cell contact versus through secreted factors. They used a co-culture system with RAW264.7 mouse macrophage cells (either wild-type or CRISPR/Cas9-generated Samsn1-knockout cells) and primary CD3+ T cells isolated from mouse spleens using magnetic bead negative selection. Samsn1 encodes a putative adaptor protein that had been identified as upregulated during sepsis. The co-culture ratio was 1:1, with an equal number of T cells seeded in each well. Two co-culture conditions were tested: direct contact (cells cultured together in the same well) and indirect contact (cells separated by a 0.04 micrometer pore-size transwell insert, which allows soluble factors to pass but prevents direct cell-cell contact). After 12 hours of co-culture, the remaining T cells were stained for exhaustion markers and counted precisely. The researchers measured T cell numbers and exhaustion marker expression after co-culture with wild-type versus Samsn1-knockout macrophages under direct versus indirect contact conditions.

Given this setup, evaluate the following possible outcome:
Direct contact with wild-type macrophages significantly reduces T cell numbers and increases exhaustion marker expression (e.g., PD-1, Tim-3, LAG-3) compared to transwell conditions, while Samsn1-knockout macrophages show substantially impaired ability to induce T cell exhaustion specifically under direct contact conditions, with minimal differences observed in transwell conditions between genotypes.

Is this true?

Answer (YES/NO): NO